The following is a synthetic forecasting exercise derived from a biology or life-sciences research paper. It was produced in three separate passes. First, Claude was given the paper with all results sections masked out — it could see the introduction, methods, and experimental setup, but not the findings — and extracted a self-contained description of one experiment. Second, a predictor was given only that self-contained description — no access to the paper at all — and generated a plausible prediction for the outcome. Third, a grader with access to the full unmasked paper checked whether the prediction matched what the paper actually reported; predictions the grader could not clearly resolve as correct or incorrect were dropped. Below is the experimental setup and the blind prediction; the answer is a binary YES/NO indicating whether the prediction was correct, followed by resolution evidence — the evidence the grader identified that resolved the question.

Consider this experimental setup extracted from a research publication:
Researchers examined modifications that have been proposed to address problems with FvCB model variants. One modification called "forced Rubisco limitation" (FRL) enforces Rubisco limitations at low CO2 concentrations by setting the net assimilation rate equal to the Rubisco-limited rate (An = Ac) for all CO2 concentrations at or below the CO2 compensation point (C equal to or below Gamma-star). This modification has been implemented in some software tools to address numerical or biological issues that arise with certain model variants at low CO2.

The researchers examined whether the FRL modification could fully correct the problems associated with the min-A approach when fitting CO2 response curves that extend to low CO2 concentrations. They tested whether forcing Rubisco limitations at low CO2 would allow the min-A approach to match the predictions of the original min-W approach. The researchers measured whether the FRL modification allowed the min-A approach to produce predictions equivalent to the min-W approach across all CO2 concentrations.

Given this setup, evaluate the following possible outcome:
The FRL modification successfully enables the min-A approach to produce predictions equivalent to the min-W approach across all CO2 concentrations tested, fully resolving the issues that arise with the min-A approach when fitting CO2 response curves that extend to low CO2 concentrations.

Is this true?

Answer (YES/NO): NO